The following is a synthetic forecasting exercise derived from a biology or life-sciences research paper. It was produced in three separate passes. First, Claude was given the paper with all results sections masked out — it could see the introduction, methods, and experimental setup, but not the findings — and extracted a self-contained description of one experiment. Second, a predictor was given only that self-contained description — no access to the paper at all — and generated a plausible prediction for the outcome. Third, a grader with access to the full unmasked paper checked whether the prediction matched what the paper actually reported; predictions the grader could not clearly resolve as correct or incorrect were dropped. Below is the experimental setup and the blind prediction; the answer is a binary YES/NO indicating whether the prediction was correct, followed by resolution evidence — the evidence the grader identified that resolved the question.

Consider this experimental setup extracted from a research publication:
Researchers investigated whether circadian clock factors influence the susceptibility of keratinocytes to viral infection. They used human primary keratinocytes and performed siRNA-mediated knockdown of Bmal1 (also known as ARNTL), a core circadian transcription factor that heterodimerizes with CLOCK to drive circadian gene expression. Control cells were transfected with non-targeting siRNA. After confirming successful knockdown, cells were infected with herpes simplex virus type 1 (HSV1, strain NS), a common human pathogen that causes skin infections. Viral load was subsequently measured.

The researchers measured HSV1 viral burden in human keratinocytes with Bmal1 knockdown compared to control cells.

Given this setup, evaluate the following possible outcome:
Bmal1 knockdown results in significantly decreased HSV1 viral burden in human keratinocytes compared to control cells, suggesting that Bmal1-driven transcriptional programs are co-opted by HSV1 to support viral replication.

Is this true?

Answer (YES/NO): NO